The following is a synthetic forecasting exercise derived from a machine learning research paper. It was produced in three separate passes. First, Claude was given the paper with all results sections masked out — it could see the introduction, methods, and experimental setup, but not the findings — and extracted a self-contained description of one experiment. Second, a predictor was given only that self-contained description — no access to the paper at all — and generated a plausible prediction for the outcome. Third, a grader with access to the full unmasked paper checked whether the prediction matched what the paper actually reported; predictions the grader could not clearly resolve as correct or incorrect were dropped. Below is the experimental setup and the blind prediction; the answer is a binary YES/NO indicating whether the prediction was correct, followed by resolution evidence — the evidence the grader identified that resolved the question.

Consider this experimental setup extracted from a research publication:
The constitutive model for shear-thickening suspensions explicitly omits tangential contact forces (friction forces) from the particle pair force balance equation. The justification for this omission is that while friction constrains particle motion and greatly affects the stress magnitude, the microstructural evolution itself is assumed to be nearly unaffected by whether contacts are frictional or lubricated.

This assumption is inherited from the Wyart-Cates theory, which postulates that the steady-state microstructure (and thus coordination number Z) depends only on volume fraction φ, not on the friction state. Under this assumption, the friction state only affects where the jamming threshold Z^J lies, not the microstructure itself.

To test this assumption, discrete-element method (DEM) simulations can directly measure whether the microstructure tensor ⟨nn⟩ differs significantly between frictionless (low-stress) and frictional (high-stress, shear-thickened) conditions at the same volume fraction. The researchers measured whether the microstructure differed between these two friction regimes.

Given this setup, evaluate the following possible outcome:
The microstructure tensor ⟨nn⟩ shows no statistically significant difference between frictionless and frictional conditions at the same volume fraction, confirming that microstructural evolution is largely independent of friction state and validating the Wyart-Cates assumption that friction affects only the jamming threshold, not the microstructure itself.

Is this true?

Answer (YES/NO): NO